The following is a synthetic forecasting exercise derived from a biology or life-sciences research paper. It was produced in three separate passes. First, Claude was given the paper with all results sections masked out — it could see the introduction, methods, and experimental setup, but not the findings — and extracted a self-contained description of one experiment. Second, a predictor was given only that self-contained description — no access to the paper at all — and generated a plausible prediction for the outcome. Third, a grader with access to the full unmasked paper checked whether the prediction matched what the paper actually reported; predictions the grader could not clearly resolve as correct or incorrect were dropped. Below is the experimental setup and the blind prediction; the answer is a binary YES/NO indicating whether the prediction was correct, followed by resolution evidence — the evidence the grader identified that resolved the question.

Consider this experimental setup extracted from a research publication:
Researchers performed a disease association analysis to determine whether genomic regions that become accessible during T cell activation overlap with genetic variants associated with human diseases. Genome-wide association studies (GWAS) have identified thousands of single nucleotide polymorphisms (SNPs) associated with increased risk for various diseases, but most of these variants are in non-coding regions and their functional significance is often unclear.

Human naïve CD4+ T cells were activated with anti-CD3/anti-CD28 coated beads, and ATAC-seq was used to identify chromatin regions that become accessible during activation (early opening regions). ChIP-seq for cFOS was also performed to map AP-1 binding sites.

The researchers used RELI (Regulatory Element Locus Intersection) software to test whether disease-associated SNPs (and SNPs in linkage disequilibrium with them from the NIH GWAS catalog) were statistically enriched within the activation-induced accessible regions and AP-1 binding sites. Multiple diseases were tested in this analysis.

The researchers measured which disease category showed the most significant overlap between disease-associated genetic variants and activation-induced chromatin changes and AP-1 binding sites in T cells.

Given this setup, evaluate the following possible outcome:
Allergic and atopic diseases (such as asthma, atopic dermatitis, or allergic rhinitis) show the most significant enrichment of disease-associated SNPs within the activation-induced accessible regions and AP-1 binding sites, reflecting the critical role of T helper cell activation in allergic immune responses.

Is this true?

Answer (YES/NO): NO